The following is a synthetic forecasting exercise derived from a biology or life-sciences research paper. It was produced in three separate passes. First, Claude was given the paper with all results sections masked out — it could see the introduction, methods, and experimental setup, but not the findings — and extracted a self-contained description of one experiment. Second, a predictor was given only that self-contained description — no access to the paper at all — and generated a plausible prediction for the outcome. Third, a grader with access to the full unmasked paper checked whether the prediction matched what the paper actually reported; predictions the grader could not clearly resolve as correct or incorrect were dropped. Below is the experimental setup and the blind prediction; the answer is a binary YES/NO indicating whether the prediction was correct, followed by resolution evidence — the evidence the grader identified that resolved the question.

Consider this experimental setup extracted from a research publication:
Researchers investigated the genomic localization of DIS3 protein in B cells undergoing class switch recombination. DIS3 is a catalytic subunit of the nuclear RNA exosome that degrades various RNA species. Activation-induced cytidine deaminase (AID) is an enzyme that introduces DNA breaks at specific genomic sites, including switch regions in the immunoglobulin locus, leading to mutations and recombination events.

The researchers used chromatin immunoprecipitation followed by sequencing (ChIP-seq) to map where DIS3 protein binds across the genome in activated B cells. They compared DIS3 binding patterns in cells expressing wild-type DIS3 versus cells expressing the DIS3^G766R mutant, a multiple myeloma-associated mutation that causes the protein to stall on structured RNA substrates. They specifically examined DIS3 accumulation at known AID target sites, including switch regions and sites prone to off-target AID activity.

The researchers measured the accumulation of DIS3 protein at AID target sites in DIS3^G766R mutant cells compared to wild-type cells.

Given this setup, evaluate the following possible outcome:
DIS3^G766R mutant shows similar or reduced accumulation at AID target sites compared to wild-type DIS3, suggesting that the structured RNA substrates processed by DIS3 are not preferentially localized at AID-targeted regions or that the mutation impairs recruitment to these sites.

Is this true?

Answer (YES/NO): NO